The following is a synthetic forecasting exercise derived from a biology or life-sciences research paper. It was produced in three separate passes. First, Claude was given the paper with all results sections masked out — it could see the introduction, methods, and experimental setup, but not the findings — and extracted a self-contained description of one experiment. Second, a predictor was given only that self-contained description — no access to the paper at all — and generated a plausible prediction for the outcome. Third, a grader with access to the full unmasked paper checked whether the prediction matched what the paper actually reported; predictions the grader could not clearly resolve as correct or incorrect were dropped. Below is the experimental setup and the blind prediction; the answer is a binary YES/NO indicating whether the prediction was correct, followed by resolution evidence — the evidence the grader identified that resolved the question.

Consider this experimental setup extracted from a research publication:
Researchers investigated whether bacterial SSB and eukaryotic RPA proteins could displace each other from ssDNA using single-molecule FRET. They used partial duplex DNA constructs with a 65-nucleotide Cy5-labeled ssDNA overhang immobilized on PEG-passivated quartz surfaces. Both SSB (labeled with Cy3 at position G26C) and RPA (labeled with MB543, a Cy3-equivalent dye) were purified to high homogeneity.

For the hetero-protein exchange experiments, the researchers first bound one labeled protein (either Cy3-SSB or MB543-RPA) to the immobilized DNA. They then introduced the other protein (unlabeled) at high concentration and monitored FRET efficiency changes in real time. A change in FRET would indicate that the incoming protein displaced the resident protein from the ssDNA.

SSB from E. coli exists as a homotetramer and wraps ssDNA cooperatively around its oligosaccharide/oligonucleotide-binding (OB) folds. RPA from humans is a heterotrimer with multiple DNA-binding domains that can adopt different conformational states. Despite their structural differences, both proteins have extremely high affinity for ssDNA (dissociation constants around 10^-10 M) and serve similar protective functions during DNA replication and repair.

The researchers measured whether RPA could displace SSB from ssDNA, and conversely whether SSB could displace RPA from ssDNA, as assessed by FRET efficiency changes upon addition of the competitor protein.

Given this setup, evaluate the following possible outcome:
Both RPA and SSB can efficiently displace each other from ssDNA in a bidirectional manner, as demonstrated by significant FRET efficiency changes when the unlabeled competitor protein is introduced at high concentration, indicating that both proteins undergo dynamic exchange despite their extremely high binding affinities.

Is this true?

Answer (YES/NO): YES